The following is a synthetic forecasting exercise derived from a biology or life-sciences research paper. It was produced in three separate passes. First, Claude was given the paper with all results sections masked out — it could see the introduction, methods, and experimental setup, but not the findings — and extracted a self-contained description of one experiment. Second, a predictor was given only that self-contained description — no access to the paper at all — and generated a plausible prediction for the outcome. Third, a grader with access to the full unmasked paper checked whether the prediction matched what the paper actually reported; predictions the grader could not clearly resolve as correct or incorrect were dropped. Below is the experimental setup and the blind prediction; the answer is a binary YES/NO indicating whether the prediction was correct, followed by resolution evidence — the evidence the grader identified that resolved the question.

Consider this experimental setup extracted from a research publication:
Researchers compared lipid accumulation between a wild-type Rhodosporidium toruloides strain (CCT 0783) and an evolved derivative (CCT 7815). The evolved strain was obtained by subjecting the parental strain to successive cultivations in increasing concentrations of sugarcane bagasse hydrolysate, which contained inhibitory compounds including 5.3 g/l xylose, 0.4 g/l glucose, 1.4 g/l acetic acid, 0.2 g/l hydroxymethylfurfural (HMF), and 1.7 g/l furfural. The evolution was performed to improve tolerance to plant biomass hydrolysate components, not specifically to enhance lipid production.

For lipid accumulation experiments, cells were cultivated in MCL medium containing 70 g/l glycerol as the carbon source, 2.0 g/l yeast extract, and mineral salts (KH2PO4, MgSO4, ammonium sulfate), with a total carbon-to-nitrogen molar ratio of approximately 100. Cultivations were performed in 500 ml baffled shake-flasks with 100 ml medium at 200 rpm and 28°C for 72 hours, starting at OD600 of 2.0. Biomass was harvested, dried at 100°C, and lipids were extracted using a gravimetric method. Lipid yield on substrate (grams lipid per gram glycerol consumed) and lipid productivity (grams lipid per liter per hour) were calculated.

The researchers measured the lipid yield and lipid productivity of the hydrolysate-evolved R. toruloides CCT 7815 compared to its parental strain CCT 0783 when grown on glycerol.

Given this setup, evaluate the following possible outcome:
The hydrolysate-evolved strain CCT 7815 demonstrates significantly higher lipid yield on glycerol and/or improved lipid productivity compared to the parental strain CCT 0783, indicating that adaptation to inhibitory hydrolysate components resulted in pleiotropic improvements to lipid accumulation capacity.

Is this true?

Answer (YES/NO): YES